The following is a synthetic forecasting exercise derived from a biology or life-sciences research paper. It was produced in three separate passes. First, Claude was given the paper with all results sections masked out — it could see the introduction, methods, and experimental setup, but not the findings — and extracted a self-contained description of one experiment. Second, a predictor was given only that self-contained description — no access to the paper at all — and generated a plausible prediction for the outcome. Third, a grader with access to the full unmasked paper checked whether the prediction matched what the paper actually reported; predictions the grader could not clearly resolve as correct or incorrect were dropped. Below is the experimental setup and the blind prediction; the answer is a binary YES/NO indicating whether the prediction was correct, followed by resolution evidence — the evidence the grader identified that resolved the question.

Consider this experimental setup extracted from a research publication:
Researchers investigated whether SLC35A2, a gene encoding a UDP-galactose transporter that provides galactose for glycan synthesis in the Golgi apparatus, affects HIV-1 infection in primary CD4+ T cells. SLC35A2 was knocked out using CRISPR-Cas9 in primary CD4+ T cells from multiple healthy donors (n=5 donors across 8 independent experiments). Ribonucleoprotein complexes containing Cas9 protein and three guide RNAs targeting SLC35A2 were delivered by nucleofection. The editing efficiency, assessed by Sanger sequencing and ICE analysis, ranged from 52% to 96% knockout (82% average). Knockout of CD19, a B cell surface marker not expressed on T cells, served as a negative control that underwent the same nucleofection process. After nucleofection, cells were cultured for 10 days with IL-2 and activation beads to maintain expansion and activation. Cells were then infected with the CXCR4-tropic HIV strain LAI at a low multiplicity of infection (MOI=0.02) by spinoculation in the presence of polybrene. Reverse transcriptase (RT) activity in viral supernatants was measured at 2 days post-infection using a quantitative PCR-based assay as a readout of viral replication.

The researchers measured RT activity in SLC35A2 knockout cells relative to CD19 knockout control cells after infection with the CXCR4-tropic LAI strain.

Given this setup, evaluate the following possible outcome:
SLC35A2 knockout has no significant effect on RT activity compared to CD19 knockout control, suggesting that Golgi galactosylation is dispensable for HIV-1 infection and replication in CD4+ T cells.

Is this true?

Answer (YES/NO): NO